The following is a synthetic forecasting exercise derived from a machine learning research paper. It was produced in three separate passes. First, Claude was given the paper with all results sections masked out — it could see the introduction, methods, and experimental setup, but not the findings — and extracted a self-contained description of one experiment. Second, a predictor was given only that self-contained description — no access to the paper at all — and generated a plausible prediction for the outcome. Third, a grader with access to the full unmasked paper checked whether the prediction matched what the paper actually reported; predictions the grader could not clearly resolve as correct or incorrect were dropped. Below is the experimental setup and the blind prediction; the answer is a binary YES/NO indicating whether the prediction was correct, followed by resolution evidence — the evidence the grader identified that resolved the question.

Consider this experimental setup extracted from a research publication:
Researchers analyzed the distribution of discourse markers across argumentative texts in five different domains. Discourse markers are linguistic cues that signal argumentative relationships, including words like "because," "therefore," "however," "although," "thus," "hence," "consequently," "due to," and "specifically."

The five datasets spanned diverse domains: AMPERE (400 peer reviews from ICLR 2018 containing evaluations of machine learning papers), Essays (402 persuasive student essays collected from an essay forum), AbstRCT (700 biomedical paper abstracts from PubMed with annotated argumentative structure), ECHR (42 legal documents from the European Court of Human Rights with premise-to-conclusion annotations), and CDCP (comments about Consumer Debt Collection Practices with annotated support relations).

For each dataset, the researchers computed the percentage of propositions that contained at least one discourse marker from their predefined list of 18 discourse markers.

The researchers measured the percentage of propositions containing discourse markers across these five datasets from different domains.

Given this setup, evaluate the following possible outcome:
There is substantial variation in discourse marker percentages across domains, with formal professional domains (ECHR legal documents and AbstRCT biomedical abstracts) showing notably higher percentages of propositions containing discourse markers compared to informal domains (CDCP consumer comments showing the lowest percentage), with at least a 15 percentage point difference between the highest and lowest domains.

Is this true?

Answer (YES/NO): NO